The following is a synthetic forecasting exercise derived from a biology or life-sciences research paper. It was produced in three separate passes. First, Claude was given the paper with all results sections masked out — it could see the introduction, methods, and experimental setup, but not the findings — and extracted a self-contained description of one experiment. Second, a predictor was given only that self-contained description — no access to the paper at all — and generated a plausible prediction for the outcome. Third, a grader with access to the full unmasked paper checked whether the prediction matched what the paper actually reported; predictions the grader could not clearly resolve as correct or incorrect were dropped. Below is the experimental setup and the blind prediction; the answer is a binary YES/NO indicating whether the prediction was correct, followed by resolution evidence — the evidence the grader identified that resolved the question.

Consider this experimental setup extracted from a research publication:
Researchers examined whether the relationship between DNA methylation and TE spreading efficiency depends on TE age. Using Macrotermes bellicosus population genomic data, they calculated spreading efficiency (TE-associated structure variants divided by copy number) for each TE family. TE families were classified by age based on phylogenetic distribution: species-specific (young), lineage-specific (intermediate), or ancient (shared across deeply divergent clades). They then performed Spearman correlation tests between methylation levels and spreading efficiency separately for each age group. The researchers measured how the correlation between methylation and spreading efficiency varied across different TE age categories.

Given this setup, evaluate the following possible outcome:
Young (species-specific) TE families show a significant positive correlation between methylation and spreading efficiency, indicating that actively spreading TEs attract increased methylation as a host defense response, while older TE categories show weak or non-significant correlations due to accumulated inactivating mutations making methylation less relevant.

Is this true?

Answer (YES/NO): NO